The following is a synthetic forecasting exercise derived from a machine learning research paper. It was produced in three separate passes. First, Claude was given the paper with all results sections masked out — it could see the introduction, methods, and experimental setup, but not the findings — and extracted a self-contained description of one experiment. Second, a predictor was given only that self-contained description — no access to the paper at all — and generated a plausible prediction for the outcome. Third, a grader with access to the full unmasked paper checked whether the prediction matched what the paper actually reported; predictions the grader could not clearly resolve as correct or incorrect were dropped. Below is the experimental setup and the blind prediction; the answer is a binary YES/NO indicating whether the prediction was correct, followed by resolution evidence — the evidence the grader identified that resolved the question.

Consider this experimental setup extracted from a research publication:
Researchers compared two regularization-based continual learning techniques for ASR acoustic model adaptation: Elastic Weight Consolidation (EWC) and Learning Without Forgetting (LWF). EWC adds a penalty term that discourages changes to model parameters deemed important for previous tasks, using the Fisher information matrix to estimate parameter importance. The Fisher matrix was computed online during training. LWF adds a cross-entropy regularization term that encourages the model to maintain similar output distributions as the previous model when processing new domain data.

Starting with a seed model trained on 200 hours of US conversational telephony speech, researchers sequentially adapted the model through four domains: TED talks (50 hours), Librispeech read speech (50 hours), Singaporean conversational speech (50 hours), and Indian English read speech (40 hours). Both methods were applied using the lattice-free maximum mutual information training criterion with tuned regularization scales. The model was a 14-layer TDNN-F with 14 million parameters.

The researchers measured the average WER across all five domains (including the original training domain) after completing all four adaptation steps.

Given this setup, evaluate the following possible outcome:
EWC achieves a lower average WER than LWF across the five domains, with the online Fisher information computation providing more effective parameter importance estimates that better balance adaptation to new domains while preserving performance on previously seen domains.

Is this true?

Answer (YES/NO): NO